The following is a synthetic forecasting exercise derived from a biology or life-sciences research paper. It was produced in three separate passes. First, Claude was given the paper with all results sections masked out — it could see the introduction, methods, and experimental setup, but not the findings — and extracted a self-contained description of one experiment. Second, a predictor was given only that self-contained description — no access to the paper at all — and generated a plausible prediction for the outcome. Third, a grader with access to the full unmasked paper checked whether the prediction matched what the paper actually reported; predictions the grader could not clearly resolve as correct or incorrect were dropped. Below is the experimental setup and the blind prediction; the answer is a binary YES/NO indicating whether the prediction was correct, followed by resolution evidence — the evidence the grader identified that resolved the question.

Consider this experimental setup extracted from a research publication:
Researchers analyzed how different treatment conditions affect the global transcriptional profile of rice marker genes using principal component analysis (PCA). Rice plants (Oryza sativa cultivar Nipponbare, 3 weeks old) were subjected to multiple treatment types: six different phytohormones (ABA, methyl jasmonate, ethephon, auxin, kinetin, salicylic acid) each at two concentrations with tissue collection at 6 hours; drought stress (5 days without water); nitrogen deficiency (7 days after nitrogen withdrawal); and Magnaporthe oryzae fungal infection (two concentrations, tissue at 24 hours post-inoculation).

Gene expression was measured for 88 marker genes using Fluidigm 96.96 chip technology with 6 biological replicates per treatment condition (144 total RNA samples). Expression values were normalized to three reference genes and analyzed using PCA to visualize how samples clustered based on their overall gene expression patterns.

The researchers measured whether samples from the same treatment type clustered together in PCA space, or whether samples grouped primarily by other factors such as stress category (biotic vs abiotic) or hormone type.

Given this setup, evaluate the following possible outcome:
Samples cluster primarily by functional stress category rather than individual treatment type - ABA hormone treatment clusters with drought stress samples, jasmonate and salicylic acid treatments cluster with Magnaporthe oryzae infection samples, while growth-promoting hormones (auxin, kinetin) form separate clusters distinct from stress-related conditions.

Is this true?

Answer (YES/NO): NO